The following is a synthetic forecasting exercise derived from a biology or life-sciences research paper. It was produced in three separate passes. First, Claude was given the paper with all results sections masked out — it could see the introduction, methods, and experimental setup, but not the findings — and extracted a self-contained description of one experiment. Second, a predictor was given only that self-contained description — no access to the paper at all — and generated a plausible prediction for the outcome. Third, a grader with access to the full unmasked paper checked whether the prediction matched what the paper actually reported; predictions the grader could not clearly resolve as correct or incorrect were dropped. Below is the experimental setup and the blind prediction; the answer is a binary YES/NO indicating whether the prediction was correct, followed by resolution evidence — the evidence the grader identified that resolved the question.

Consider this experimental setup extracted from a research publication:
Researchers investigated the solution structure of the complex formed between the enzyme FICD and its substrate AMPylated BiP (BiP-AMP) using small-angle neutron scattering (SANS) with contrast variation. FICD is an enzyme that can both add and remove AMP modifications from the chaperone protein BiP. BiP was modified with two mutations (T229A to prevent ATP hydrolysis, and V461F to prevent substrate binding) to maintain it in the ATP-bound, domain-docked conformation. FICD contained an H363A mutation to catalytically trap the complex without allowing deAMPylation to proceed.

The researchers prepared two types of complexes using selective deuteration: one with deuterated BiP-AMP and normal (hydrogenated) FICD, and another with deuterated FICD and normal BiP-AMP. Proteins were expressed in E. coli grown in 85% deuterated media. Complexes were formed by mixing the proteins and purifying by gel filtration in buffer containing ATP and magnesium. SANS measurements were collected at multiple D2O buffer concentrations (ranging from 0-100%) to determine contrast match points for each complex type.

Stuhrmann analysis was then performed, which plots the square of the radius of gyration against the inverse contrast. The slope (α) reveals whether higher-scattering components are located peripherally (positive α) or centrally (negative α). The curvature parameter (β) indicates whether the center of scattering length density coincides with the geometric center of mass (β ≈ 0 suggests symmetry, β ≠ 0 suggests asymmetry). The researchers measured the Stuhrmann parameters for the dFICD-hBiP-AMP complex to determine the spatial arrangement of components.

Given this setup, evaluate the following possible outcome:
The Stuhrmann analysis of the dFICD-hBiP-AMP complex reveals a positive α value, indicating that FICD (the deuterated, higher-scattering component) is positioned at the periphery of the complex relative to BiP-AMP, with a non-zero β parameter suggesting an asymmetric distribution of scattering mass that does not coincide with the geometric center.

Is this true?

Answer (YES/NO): NO